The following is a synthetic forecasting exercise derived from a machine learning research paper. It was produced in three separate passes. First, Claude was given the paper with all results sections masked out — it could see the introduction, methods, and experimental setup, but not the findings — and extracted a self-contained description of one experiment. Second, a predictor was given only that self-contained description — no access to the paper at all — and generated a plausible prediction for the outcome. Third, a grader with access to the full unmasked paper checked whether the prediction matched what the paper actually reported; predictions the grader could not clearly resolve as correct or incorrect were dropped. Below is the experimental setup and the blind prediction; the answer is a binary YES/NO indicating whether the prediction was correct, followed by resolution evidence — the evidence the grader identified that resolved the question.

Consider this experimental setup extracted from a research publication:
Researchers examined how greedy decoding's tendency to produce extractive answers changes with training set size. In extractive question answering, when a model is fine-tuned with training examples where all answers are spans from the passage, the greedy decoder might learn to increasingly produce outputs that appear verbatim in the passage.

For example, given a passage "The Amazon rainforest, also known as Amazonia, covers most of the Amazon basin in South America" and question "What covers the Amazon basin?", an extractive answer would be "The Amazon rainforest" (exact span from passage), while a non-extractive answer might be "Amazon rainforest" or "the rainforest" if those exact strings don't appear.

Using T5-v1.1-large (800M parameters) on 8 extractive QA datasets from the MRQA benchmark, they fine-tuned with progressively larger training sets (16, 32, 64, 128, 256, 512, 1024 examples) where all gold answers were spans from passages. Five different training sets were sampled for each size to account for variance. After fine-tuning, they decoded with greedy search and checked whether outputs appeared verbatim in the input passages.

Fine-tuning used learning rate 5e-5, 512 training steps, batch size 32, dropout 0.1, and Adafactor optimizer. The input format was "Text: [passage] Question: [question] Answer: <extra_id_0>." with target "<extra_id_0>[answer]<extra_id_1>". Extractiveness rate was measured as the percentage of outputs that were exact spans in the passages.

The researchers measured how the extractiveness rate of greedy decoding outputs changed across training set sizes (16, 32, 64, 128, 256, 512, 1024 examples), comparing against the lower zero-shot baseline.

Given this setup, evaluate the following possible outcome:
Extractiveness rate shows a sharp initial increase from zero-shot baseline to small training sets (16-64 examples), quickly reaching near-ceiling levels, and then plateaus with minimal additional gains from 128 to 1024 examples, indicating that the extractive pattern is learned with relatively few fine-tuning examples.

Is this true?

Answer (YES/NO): NO